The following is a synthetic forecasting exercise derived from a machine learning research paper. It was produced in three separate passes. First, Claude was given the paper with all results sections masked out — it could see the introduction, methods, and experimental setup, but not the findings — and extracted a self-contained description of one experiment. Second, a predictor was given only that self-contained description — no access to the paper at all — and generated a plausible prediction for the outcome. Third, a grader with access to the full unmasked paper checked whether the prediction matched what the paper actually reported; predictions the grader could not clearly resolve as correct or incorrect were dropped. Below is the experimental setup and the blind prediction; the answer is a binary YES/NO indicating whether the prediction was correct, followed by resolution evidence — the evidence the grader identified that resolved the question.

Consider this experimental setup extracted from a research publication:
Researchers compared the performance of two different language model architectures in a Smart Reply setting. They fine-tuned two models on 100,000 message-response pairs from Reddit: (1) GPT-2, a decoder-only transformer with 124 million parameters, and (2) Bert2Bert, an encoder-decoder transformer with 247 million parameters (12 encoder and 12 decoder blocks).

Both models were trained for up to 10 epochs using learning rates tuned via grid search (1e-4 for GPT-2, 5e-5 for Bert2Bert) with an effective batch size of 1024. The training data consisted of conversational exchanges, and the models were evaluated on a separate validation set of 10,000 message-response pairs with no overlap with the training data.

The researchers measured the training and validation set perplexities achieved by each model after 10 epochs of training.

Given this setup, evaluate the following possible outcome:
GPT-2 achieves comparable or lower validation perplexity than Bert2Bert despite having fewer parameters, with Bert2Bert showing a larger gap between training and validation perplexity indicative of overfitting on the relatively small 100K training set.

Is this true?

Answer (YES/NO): YES